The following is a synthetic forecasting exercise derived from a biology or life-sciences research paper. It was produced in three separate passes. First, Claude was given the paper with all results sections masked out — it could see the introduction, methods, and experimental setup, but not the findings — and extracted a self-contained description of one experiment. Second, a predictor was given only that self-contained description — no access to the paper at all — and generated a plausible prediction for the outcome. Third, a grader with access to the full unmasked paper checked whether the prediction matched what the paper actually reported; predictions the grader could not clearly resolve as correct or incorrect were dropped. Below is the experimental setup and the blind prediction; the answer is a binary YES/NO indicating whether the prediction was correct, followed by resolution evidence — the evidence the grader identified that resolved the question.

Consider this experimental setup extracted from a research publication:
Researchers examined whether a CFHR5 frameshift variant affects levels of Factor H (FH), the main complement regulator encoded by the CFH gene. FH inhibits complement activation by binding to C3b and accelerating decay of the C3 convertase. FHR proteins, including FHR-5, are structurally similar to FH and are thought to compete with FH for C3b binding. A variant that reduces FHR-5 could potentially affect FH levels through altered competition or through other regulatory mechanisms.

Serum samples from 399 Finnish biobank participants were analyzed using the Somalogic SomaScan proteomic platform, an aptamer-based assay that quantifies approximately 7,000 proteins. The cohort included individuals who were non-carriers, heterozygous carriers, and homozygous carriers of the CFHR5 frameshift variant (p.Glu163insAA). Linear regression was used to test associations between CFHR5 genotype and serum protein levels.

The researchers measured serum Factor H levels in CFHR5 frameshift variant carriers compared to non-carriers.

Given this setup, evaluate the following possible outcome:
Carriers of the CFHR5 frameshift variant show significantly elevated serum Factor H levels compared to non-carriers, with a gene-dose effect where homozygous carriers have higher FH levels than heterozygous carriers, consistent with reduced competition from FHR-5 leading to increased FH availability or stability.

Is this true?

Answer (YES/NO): NO